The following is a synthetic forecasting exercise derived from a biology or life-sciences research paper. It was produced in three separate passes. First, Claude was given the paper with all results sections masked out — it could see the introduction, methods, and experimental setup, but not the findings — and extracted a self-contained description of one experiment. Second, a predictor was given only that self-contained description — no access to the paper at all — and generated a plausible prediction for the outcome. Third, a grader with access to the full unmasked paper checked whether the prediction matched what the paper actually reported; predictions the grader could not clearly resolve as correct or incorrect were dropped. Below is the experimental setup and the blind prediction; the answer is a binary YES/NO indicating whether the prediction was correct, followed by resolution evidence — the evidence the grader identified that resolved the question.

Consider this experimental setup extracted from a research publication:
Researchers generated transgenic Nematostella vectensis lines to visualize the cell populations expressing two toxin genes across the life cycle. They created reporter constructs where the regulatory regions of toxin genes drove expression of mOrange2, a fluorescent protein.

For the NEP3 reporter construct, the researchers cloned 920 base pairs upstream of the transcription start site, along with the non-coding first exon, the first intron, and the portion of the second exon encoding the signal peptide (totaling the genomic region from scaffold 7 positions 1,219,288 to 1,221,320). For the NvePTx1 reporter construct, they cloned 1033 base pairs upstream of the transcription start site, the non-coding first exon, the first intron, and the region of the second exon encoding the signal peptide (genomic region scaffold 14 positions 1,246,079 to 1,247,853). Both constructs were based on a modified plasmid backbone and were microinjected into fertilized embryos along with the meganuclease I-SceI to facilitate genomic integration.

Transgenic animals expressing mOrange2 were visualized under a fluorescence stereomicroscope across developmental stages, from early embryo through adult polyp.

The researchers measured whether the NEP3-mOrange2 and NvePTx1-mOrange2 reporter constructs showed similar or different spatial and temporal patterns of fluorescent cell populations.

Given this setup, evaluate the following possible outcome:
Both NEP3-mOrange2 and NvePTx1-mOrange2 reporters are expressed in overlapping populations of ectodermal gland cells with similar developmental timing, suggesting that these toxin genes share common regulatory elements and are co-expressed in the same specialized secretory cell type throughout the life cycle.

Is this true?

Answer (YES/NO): NO